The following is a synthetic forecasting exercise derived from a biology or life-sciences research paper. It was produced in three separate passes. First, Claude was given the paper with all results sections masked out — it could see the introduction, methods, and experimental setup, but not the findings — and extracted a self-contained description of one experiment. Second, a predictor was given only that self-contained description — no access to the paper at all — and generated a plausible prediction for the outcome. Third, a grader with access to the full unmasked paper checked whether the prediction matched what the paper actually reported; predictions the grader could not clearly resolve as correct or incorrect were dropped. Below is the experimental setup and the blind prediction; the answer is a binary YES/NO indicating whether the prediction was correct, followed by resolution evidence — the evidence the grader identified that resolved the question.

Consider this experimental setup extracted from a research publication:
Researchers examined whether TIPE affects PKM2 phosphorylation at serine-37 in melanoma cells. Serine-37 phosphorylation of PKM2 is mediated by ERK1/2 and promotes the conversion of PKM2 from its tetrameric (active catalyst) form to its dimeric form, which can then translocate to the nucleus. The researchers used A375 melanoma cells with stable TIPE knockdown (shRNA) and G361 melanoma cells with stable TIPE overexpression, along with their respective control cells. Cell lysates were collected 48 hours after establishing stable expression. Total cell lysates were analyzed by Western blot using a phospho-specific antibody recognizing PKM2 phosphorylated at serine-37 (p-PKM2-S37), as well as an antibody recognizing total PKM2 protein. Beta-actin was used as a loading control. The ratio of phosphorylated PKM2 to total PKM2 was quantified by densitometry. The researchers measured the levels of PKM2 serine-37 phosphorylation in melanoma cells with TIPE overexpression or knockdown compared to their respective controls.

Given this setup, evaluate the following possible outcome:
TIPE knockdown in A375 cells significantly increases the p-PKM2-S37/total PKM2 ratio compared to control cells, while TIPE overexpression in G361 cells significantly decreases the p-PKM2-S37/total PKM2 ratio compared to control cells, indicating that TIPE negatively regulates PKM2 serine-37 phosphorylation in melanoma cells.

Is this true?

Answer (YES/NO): NO